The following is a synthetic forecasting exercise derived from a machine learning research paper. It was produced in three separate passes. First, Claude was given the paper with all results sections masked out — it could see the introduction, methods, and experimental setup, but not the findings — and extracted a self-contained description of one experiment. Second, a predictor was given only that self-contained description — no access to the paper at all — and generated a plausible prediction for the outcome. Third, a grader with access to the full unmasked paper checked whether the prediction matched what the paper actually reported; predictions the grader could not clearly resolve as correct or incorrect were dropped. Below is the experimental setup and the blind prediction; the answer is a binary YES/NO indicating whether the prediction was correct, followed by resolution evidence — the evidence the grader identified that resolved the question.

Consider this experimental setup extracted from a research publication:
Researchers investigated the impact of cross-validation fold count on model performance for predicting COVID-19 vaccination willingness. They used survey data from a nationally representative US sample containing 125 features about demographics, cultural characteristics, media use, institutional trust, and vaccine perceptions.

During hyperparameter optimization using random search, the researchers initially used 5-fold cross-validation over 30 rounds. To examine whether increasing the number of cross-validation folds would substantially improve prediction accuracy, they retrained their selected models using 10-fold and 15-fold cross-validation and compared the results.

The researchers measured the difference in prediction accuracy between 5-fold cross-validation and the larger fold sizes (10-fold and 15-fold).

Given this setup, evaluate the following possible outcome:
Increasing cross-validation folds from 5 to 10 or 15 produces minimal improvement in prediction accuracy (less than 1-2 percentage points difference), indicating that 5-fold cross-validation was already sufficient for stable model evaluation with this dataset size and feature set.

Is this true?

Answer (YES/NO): YES